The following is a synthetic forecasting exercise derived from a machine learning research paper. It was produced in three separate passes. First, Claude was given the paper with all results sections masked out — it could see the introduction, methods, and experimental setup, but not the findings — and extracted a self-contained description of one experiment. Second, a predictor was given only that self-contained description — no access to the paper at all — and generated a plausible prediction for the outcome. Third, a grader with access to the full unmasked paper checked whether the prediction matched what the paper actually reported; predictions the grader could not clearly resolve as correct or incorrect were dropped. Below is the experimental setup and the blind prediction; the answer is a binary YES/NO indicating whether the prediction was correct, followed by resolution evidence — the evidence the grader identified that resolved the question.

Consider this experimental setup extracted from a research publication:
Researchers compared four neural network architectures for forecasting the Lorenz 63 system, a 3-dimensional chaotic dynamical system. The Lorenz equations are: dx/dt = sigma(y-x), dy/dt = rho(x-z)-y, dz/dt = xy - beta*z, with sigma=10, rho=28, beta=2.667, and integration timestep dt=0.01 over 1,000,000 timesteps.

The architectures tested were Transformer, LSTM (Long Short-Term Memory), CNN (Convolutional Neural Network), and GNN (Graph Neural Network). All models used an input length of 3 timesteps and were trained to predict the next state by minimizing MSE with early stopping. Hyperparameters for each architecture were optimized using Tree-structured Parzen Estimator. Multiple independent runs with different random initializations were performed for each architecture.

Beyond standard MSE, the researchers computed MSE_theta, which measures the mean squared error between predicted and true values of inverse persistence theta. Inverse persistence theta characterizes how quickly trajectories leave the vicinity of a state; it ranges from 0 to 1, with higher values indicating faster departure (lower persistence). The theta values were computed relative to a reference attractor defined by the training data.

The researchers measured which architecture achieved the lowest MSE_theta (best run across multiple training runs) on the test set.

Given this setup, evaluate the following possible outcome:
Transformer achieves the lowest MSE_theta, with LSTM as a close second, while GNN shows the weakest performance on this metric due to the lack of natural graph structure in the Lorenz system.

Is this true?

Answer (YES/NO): NO